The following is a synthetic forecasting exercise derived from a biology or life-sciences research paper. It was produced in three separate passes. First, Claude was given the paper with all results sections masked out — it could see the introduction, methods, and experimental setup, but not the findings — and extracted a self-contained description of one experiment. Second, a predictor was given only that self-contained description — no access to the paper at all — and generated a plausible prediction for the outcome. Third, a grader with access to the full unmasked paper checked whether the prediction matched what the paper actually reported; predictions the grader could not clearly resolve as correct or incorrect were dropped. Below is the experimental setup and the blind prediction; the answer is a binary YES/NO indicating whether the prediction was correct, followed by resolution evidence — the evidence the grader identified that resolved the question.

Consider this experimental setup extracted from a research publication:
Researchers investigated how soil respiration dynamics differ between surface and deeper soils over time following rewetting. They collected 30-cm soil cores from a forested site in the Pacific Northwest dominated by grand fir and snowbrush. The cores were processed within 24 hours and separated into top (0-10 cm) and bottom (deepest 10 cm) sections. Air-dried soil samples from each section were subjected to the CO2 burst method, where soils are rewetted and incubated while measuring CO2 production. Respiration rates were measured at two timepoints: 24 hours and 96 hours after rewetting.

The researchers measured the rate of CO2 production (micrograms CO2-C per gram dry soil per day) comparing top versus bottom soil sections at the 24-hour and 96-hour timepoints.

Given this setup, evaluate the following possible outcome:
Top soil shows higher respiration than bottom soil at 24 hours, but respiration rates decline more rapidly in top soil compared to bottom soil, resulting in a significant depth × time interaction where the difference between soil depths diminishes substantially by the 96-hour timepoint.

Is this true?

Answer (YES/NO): NO